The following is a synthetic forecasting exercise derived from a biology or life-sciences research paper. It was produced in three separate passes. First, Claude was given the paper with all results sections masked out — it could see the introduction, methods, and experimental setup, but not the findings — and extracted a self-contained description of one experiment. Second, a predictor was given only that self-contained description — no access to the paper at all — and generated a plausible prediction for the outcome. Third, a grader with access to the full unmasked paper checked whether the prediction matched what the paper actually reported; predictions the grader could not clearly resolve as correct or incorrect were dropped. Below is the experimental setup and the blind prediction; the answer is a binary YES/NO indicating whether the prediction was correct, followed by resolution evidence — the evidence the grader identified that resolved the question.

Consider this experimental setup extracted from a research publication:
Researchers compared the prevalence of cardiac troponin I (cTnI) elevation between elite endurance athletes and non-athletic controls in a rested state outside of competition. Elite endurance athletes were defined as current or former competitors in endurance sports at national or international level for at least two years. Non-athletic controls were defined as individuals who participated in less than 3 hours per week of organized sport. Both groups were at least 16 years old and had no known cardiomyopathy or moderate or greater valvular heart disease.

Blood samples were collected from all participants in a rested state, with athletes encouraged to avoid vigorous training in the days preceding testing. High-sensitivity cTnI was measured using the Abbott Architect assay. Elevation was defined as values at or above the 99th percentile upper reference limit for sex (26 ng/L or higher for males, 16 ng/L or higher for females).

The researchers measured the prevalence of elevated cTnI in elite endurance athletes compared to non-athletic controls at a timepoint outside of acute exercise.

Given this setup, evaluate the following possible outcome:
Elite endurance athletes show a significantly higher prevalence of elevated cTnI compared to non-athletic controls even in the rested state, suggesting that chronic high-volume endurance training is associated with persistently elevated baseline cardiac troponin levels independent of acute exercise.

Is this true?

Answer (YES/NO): YES